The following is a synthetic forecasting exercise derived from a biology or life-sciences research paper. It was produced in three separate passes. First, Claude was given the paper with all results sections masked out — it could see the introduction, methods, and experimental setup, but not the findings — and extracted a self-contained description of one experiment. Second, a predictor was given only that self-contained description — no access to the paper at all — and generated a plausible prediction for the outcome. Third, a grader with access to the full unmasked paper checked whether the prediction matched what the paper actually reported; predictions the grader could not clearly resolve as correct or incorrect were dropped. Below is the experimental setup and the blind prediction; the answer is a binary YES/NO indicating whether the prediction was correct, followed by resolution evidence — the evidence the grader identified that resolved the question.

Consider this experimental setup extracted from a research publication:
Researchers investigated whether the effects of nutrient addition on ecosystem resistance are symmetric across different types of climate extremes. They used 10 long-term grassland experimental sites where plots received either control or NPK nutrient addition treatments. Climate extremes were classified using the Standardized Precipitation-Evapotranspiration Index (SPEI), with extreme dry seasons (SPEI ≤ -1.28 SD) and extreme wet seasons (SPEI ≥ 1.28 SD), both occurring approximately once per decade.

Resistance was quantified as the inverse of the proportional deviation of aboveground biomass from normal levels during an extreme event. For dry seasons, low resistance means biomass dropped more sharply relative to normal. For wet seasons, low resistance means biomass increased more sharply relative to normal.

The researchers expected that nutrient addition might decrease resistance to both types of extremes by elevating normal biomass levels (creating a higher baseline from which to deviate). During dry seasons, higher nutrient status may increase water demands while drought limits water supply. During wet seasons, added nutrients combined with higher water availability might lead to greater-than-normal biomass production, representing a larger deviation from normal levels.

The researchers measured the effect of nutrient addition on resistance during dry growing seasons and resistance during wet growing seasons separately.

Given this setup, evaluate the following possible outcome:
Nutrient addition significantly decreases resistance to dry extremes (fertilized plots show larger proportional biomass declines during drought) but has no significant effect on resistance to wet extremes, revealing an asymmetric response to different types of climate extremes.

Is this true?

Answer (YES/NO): NO